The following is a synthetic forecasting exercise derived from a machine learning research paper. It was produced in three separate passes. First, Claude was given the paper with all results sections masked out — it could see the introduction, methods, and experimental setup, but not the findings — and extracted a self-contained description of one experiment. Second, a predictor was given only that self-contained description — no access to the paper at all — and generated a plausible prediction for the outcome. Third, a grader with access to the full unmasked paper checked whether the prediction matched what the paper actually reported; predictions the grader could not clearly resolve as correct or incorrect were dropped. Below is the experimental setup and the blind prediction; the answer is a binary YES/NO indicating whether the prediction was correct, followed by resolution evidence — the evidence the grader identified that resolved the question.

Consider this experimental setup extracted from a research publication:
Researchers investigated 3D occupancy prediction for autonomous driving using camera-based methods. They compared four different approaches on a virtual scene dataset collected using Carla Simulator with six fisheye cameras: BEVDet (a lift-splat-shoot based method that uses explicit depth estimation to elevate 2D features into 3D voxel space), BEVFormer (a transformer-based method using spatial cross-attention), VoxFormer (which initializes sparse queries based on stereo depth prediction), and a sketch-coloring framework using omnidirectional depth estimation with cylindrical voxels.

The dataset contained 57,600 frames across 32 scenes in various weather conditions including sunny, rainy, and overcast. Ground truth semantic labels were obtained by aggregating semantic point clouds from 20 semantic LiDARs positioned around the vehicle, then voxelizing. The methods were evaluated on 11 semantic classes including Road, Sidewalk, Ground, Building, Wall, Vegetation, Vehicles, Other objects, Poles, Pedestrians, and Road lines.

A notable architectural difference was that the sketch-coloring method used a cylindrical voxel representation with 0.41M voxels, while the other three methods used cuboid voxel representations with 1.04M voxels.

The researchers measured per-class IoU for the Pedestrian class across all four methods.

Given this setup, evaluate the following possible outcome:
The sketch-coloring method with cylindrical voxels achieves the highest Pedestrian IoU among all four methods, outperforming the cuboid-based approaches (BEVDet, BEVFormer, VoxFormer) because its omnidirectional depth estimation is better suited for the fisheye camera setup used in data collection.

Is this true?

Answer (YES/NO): NO